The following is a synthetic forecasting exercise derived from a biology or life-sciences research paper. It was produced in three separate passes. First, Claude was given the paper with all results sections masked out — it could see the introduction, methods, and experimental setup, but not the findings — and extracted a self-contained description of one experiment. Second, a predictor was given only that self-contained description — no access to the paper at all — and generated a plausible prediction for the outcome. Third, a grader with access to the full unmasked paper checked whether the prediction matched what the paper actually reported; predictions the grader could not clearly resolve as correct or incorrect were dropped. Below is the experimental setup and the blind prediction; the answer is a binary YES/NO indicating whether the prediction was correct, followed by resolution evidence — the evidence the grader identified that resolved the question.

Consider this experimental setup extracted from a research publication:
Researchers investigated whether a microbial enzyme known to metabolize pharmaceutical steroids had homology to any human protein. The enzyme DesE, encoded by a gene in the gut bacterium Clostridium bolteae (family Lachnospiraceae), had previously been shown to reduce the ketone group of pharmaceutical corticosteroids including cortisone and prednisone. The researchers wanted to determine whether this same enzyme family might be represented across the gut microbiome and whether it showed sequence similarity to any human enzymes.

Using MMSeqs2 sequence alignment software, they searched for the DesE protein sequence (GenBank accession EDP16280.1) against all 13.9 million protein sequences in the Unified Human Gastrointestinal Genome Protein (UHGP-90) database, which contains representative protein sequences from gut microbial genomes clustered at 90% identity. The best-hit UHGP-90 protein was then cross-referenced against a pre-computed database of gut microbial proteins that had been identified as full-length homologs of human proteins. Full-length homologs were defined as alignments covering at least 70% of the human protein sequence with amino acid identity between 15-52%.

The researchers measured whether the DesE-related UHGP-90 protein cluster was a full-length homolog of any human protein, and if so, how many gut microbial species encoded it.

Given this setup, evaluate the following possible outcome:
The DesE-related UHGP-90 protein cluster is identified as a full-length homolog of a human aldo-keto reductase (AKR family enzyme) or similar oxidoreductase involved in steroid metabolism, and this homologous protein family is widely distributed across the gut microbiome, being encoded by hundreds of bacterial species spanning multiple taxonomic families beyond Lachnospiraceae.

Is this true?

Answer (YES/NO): NO